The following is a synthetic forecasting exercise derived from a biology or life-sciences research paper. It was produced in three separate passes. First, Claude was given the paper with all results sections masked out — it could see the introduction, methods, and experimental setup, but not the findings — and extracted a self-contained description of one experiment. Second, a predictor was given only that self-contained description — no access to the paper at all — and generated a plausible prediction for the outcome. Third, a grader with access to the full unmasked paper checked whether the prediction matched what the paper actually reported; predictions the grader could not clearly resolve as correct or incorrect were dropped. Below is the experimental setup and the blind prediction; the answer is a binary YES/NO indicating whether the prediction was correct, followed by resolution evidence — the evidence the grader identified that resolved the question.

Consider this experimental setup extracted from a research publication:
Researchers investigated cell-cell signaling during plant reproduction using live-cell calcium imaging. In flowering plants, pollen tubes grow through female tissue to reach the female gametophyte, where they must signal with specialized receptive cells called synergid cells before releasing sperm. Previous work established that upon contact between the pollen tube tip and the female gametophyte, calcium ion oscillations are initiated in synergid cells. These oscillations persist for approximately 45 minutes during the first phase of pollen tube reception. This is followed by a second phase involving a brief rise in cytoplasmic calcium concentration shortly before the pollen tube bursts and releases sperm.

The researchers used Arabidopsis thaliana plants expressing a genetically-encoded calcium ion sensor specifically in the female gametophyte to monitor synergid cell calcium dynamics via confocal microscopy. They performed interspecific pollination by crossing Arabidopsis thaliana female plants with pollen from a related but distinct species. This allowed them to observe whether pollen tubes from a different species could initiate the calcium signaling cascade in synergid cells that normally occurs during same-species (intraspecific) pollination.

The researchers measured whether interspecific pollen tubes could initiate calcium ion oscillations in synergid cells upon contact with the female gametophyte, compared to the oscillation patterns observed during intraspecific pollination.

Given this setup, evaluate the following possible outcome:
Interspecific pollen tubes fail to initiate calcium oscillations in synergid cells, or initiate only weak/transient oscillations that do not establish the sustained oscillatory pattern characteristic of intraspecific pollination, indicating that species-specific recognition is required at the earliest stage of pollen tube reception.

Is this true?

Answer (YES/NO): NO